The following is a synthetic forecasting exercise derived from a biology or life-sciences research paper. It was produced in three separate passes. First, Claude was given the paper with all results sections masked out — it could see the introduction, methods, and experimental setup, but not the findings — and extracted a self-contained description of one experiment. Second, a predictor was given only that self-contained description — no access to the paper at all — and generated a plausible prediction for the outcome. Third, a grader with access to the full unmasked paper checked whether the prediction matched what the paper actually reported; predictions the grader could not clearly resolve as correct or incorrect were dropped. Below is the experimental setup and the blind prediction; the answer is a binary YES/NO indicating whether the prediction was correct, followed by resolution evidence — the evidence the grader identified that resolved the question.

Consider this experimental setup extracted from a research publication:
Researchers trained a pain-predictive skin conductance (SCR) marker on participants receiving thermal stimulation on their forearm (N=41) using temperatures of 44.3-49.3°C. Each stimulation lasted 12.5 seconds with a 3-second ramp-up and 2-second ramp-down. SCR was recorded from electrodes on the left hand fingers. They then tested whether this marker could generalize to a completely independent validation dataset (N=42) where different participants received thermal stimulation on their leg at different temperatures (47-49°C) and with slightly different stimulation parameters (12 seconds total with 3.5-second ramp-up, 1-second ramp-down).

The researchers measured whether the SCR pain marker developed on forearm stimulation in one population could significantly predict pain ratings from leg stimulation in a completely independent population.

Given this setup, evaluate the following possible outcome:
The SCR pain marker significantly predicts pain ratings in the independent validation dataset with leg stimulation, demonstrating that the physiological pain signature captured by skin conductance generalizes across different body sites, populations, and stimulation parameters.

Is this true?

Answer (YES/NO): YES